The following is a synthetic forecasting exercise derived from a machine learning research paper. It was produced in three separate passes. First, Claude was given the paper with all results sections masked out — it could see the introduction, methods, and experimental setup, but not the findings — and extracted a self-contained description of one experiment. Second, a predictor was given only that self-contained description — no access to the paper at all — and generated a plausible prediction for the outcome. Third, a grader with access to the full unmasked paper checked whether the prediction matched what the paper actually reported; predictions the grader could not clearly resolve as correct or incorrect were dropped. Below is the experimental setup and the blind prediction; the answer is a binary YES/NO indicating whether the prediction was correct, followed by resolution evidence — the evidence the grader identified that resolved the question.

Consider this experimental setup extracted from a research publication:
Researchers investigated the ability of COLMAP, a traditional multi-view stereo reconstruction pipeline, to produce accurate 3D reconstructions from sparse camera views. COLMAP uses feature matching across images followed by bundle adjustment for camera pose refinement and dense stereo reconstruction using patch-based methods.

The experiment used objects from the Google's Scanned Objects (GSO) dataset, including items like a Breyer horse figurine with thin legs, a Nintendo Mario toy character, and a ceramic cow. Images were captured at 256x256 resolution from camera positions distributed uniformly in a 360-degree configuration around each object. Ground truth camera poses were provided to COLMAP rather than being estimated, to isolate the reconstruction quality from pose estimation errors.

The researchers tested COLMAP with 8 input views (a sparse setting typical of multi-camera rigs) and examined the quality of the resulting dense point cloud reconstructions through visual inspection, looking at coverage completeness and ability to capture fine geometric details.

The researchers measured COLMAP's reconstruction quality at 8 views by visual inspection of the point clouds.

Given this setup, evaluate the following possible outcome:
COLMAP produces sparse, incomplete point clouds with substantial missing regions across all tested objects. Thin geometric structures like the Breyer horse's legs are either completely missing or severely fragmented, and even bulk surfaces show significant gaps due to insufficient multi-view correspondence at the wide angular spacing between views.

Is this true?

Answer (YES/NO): NO